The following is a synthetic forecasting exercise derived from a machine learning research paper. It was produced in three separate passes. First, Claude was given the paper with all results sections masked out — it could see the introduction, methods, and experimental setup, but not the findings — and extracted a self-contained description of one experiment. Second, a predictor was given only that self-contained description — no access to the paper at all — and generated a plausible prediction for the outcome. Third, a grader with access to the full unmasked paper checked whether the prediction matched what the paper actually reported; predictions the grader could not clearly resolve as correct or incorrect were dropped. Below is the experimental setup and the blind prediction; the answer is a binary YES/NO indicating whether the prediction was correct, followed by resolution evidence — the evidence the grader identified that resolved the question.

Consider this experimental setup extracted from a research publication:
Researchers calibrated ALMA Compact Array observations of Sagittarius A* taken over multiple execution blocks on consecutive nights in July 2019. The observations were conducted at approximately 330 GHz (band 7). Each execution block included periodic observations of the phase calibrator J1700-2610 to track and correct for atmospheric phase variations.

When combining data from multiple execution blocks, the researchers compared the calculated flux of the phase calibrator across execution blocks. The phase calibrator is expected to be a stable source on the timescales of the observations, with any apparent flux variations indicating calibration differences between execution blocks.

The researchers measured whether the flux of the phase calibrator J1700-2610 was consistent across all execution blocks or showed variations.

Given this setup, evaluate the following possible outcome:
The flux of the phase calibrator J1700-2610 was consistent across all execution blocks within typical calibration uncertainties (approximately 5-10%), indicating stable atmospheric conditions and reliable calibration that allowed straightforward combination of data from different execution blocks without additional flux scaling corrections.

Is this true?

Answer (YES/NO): NO